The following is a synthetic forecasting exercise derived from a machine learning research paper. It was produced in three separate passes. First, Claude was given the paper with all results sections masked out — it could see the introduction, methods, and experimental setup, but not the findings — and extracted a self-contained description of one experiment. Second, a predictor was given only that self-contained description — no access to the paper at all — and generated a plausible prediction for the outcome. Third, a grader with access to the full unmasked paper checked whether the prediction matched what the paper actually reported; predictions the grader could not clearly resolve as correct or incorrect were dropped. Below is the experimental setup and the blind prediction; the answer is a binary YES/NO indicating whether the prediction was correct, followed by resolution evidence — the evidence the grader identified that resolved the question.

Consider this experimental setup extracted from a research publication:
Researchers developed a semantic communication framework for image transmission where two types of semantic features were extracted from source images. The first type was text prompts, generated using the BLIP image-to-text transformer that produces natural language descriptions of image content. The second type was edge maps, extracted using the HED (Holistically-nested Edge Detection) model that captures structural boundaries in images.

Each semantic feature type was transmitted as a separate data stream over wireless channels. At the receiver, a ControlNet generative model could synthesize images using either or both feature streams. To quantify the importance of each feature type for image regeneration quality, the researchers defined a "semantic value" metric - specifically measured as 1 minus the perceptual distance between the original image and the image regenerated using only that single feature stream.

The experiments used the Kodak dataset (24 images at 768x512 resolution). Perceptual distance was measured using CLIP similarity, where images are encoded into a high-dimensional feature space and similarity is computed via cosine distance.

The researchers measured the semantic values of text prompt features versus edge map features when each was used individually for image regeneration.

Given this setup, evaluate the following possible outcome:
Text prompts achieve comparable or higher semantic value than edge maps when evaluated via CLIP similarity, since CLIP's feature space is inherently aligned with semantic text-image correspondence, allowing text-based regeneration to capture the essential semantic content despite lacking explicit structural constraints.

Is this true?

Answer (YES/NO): YES